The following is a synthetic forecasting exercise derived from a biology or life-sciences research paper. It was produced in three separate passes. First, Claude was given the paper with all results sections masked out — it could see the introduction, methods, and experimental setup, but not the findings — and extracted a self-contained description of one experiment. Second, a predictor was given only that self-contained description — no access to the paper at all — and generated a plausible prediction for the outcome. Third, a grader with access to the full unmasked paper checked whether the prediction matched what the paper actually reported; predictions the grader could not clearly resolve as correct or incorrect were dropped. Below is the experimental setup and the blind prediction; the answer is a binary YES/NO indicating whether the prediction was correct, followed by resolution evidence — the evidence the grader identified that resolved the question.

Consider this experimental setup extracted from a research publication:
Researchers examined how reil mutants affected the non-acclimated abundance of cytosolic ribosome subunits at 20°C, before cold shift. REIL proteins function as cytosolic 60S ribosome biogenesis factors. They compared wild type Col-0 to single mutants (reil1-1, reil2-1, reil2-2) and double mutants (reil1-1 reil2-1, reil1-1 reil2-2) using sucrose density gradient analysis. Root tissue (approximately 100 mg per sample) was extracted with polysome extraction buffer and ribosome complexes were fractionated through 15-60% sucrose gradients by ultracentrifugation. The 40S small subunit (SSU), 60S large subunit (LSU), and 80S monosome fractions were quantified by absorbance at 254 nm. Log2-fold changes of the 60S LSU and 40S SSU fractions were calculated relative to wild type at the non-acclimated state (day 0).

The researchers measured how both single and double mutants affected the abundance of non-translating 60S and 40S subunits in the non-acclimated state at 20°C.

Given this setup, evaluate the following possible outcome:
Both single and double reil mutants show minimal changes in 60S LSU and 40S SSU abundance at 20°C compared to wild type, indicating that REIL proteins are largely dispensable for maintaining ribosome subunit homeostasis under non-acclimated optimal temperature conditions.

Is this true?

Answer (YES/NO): NO